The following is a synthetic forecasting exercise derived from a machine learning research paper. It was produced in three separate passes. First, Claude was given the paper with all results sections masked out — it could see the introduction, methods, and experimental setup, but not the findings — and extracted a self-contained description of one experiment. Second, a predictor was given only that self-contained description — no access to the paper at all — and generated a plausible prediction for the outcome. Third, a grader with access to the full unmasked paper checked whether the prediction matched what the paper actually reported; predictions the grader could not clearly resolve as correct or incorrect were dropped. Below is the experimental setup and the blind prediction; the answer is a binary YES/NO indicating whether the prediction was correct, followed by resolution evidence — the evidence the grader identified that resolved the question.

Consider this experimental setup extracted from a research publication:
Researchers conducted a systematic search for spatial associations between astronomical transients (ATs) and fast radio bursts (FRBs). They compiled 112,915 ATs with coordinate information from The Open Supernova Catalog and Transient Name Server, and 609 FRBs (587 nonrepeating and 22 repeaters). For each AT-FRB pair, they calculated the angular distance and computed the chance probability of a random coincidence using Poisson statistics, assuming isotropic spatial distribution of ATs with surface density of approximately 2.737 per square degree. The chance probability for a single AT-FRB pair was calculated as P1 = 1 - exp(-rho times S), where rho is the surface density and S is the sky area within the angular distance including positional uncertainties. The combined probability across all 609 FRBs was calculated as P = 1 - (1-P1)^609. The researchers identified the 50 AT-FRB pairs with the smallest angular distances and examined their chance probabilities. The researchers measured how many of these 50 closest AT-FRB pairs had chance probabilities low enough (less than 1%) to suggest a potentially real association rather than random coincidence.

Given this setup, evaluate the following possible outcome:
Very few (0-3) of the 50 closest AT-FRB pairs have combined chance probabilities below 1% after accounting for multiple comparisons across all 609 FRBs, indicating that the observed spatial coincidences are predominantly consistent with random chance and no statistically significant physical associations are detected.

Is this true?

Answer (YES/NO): NO